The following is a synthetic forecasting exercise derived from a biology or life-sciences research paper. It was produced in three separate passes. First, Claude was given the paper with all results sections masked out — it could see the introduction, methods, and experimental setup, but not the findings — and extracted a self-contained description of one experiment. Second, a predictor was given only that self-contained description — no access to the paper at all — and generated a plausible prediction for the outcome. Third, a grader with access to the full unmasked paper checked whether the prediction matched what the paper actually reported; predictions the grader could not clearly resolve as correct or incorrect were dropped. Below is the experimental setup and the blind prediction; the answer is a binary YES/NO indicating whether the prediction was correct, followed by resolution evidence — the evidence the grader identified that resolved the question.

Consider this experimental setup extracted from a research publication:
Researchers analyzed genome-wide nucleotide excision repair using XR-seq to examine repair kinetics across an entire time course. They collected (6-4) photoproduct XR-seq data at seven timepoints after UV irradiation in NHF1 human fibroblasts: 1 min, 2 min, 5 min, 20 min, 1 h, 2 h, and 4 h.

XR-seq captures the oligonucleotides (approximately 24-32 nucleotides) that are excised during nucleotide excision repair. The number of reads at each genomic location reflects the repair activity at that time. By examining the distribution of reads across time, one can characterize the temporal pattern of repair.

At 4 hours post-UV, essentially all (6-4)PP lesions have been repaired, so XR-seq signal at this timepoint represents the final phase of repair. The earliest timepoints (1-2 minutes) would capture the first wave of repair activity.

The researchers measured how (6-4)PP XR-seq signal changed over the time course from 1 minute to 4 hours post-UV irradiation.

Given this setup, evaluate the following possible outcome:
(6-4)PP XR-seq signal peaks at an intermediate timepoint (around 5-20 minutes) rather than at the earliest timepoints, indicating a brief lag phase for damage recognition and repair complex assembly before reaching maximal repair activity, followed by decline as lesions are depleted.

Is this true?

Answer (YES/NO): NO